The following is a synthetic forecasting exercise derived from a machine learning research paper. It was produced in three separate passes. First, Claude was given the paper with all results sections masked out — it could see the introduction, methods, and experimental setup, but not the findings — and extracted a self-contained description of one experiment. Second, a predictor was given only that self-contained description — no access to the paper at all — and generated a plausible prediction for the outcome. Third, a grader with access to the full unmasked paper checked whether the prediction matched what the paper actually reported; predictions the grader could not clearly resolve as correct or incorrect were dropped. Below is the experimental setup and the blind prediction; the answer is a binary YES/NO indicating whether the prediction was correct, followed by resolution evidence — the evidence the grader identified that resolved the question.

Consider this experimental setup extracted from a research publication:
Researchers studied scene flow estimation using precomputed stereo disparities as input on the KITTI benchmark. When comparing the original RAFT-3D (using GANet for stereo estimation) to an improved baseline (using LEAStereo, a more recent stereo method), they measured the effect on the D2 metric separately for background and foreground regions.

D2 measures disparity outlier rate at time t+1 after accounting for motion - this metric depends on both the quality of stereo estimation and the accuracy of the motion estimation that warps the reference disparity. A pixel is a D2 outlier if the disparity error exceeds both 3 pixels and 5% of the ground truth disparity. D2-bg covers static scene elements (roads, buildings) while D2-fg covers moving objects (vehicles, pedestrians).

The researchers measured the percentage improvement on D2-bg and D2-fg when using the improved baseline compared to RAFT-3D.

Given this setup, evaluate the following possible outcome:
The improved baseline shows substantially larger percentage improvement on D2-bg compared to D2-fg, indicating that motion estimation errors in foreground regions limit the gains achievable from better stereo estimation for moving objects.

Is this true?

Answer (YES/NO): YES